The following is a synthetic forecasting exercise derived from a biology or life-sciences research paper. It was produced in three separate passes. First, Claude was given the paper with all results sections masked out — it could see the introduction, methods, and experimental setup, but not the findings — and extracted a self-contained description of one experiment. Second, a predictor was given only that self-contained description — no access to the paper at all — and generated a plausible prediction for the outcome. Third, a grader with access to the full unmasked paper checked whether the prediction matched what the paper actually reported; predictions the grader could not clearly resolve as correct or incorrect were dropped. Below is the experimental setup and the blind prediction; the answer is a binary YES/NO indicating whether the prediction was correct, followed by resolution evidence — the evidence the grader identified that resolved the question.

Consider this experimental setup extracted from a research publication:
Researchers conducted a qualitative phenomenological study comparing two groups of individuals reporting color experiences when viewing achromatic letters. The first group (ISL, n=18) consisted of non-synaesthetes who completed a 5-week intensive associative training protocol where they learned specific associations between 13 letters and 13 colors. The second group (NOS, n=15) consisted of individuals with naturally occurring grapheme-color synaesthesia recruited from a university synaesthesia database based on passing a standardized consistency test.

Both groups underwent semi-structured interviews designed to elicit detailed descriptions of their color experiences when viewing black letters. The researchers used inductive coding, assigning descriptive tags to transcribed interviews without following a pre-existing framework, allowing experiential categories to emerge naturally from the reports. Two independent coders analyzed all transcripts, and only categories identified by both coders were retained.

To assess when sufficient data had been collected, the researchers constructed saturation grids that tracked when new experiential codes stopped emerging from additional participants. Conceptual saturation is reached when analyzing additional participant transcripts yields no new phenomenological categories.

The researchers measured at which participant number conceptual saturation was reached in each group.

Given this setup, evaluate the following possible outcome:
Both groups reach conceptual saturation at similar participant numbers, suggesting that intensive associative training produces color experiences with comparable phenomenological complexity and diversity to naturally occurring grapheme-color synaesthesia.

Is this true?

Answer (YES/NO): NO